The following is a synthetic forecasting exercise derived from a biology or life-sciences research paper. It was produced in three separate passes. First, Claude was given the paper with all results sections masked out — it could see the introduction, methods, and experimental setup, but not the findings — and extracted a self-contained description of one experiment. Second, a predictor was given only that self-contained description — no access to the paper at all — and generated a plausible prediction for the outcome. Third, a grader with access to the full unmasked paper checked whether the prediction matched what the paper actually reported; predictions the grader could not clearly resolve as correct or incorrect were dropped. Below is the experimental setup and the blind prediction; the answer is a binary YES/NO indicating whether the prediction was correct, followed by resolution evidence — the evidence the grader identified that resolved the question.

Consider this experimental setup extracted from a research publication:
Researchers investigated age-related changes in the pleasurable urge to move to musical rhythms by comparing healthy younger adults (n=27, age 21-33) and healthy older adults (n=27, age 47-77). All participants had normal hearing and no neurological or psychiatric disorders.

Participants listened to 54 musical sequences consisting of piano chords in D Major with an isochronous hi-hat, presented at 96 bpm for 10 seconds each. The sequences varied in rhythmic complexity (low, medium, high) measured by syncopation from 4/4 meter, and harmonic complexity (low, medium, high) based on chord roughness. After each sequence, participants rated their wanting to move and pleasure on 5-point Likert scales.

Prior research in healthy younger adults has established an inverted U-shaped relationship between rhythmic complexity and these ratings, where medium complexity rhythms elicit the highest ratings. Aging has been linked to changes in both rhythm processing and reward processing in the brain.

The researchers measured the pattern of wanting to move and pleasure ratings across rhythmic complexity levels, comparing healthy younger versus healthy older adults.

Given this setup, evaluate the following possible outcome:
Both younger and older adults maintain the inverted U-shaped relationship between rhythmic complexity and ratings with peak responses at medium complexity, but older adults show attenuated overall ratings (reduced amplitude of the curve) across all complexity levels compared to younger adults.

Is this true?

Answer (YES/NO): NO